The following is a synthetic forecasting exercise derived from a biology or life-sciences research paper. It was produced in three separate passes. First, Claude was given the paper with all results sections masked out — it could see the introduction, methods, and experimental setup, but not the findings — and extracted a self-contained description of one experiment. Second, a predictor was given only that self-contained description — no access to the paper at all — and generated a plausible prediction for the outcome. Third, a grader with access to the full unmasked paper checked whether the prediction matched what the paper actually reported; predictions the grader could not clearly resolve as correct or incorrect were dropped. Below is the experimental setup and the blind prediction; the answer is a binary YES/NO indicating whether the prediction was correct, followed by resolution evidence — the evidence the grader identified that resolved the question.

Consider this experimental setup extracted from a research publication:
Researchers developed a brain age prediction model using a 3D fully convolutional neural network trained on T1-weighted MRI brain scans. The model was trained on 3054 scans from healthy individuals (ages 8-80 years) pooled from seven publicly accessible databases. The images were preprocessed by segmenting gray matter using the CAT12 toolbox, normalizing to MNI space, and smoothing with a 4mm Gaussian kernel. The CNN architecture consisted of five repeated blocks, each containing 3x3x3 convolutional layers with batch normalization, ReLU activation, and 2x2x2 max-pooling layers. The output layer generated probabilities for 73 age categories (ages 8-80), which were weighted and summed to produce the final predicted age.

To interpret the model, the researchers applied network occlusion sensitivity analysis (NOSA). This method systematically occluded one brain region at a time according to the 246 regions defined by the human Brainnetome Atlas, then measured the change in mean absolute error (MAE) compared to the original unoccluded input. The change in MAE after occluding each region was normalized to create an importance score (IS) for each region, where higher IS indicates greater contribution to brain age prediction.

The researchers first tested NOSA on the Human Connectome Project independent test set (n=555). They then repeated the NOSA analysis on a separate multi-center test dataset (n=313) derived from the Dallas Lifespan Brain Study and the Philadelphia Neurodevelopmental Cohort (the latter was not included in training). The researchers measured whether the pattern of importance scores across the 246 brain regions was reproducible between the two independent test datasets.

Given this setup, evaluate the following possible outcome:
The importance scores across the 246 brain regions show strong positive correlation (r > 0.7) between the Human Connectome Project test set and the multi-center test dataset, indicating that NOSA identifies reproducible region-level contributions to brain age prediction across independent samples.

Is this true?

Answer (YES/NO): YES